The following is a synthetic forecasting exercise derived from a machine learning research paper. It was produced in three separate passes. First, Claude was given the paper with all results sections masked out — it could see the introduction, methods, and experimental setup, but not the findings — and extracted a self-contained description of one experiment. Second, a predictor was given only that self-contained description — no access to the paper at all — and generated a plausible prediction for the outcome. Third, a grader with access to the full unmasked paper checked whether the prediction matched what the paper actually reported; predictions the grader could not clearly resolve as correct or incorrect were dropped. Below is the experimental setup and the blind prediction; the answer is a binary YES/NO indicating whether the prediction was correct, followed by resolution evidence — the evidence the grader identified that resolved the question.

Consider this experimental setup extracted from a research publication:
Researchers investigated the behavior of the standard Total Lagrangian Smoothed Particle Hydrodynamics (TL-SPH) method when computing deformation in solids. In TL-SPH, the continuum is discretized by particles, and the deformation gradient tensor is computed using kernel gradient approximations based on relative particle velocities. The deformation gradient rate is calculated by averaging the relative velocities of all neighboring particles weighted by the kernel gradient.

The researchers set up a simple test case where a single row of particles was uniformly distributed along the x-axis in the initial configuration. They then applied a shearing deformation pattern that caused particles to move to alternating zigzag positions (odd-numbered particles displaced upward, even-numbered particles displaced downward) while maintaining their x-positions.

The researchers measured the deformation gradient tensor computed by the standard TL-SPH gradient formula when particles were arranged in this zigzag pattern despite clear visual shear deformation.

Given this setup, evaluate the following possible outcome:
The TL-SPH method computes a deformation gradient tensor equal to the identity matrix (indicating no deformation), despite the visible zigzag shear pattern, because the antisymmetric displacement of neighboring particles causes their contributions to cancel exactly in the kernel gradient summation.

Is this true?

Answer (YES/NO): YES